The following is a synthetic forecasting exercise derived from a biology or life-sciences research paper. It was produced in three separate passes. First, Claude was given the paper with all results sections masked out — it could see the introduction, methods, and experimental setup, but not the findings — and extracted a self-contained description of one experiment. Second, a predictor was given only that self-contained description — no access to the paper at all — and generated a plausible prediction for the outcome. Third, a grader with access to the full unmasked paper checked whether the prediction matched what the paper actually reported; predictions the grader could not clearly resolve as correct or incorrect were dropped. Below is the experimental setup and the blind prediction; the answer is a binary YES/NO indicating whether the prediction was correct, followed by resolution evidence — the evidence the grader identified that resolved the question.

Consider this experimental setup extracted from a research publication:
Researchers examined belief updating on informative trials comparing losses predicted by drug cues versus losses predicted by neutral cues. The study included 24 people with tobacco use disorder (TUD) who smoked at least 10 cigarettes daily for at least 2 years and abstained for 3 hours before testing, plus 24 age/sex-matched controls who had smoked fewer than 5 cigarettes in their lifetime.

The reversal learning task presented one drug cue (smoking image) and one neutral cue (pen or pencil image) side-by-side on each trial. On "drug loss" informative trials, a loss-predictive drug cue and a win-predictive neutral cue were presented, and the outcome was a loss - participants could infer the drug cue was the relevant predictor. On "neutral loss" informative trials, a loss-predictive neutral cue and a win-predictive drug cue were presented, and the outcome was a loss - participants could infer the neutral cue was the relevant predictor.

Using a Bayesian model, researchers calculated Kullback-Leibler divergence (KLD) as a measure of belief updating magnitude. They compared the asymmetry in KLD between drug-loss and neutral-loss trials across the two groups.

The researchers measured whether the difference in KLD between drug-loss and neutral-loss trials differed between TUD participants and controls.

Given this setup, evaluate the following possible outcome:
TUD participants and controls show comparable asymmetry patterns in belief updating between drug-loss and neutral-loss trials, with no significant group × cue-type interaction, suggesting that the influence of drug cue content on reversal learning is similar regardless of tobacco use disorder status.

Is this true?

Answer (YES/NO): NO